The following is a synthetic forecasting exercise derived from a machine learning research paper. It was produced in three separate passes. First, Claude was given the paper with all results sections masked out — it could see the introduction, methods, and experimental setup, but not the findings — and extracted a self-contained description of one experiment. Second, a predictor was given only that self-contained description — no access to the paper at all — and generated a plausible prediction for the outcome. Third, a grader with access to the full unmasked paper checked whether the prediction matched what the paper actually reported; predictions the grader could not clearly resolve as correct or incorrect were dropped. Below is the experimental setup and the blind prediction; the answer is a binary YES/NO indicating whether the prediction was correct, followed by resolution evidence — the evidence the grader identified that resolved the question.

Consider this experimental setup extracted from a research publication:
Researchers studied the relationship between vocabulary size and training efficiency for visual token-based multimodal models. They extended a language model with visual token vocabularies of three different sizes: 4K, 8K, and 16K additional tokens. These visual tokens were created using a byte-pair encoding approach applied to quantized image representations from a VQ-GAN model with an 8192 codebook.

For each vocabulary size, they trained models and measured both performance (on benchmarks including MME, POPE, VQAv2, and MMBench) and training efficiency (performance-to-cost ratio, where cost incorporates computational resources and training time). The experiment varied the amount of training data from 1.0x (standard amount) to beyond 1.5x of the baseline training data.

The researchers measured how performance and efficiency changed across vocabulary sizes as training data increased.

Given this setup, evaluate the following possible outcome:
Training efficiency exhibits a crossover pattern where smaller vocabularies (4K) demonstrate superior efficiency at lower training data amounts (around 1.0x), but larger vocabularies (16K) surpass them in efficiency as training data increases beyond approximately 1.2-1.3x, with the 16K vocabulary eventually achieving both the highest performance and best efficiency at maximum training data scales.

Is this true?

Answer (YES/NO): NO